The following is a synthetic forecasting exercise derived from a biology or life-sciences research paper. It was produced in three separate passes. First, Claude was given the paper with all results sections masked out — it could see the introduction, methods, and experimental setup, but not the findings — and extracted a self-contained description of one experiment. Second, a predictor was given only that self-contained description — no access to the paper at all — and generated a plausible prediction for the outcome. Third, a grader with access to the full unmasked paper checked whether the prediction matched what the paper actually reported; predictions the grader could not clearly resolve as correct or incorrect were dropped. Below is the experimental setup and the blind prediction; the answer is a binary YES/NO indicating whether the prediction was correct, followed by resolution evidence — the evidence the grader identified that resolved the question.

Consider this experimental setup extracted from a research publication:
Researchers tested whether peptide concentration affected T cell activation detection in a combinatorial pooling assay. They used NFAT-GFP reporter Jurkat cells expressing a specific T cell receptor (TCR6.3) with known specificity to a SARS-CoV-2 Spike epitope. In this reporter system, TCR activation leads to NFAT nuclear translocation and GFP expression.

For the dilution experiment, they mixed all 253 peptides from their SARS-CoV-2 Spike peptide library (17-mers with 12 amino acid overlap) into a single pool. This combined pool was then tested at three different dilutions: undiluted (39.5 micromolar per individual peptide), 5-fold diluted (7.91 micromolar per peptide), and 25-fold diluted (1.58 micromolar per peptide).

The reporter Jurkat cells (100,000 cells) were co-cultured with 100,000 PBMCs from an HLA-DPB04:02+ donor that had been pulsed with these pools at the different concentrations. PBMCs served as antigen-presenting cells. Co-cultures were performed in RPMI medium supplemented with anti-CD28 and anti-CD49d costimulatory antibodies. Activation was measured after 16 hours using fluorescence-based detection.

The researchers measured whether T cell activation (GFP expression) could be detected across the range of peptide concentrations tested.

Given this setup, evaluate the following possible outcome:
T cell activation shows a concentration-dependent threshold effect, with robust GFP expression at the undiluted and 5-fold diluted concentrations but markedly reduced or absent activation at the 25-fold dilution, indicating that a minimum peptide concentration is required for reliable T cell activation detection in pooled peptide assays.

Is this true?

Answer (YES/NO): NO